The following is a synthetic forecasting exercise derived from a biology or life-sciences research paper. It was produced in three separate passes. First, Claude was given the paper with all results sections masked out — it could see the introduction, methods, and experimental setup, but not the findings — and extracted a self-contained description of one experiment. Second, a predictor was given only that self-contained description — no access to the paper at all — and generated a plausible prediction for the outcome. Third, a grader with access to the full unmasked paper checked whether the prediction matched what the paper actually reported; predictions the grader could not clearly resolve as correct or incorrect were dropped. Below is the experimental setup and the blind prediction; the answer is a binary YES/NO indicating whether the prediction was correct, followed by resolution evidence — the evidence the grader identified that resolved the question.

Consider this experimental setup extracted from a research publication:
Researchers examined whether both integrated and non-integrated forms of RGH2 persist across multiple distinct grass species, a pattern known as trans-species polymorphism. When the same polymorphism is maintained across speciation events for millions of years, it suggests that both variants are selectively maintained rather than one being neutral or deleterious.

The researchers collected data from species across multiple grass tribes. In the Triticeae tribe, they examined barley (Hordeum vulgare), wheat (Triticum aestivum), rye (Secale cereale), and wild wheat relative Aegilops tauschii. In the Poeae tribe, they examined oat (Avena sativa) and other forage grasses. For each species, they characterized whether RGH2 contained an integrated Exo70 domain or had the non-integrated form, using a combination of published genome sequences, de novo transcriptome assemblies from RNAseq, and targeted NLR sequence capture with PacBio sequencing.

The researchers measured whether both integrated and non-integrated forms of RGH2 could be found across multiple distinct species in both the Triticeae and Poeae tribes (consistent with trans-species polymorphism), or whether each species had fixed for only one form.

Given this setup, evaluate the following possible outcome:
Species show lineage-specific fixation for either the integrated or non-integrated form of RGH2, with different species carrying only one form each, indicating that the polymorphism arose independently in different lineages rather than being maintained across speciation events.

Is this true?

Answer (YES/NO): NO